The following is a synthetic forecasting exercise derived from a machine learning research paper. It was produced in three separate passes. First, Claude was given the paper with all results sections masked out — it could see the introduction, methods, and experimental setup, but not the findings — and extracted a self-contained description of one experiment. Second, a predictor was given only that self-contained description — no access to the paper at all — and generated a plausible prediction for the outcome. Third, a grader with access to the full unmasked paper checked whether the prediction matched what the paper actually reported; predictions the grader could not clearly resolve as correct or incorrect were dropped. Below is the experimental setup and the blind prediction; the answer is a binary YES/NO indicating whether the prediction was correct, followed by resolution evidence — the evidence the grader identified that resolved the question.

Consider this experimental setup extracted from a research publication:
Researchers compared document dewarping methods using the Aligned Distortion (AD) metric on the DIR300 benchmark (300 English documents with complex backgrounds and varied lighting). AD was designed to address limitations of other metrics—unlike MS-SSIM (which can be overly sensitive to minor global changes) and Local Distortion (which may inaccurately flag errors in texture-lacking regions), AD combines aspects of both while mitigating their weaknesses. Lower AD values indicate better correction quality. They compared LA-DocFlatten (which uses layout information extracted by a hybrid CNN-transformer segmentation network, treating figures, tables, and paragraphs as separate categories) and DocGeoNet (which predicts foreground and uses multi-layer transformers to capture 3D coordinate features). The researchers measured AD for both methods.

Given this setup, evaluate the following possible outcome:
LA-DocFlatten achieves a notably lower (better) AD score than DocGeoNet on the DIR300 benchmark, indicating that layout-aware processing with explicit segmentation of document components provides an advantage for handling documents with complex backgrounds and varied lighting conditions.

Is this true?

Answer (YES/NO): YES